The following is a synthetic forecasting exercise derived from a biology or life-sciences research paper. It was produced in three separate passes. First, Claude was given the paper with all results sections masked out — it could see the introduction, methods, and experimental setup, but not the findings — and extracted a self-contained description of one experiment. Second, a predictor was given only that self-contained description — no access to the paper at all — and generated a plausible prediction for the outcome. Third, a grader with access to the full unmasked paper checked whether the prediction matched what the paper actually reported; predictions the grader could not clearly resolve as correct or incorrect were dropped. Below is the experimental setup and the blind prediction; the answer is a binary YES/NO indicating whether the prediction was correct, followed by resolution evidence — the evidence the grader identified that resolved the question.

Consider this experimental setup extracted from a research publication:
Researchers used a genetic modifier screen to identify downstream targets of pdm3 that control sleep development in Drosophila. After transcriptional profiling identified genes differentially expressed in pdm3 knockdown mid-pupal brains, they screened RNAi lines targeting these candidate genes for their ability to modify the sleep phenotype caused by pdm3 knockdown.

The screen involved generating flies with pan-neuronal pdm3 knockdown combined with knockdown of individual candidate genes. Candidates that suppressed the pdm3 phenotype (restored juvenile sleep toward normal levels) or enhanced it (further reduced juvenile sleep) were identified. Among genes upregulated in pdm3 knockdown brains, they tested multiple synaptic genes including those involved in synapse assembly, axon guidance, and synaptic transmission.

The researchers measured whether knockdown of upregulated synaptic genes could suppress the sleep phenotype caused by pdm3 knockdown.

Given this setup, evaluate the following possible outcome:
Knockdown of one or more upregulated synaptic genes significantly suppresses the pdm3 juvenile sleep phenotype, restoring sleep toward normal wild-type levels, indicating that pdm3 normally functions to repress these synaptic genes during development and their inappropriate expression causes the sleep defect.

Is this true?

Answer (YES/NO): YES